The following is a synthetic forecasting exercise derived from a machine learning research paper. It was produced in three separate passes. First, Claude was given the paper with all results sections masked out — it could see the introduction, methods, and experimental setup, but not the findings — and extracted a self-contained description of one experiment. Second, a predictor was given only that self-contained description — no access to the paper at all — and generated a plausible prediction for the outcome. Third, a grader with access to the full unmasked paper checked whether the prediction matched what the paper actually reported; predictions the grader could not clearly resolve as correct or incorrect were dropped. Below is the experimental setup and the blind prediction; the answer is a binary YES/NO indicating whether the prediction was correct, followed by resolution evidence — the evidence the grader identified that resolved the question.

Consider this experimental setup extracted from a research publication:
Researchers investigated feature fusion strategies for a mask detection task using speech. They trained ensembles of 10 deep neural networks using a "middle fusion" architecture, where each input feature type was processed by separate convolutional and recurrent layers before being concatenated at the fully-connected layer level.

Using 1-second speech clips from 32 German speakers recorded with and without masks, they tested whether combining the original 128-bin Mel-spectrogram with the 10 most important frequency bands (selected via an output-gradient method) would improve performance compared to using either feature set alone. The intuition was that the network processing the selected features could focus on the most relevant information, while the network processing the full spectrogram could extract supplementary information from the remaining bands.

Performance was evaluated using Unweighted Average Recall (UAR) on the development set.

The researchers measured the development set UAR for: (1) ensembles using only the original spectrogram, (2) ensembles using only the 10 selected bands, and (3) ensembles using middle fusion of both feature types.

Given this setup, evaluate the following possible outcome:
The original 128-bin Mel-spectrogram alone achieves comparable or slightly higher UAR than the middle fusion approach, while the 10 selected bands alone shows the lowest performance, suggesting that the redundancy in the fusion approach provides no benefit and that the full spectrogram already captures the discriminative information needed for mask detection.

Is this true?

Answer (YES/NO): NO